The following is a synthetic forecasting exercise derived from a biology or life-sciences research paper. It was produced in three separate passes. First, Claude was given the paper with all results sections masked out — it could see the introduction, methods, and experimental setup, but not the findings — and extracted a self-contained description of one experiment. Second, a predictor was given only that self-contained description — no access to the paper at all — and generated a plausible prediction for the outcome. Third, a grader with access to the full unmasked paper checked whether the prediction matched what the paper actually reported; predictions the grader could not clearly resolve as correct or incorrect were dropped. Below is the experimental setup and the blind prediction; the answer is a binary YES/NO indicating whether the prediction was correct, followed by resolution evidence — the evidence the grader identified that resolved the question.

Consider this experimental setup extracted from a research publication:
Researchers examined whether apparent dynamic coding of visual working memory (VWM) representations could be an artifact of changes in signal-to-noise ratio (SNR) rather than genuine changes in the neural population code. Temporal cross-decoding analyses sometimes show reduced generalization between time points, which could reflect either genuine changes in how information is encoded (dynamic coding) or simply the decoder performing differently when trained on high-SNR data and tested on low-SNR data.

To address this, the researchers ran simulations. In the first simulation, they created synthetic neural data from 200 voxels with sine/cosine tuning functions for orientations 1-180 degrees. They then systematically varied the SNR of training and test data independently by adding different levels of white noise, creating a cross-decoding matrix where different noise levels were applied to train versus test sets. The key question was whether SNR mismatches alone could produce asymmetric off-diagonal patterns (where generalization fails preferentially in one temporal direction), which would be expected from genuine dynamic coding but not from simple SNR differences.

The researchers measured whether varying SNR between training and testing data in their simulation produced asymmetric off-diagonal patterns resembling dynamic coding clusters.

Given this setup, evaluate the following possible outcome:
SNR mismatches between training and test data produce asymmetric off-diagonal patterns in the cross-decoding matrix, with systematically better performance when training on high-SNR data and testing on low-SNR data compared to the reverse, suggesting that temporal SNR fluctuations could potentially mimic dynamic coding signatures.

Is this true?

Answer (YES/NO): NO